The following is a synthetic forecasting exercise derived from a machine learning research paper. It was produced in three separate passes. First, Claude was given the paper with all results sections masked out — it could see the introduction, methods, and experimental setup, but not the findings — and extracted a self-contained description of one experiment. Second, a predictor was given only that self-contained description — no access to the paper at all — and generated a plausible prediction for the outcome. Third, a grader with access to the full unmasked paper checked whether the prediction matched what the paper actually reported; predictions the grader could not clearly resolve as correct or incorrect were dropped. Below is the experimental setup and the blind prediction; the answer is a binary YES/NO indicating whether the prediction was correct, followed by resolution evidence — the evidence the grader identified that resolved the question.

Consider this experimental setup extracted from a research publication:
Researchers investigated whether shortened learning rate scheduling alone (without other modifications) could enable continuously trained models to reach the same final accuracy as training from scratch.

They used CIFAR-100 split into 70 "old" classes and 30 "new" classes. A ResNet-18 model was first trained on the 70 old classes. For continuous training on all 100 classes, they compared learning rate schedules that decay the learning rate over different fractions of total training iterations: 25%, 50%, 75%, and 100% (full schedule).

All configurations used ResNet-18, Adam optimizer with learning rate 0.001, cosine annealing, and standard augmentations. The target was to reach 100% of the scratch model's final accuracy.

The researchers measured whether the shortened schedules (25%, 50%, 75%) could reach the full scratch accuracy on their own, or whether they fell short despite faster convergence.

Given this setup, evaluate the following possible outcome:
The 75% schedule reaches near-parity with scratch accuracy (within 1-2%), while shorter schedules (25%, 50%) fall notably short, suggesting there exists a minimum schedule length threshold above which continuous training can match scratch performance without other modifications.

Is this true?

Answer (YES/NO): NO